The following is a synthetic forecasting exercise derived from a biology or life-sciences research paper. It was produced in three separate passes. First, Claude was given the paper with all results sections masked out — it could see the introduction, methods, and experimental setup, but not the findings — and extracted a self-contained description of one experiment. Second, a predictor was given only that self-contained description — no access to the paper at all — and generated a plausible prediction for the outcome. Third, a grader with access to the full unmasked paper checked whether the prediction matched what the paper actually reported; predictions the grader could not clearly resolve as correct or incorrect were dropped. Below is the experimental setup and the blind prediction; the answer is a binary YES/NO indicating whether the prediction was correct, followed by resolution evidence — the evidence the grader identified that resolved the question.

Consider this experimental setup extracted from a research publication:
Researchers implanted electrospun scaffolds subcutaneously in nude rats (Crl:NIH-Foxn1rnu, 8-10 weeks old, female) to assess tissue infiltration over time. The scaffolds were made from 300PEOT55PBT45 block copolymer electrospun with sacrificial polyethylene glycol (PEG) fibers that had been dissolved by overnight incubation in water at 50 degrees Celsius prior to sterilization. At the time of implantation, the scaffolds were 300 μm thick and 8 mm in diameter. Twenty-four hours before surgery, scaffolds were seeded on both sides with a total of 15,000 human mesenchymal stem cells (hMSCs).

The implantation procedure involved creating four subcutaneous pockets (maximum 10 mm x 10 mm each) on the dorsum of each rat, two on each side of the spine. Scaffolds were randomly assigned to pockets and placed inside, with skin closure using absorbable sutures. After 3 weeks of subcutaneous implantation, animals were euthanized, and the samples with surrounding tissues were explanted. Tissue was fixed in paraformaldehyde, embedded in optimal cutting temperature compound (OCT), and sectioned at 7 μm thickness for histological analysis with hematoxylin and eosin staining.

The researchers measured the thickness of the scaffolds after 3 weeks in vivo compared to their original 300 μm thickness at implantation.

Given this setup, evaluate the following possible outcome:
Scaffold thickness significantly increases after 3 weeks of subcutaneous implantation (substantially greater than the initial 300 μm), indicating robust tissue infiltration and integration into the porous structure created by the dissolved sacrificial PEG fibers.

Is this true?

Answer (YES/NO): YES